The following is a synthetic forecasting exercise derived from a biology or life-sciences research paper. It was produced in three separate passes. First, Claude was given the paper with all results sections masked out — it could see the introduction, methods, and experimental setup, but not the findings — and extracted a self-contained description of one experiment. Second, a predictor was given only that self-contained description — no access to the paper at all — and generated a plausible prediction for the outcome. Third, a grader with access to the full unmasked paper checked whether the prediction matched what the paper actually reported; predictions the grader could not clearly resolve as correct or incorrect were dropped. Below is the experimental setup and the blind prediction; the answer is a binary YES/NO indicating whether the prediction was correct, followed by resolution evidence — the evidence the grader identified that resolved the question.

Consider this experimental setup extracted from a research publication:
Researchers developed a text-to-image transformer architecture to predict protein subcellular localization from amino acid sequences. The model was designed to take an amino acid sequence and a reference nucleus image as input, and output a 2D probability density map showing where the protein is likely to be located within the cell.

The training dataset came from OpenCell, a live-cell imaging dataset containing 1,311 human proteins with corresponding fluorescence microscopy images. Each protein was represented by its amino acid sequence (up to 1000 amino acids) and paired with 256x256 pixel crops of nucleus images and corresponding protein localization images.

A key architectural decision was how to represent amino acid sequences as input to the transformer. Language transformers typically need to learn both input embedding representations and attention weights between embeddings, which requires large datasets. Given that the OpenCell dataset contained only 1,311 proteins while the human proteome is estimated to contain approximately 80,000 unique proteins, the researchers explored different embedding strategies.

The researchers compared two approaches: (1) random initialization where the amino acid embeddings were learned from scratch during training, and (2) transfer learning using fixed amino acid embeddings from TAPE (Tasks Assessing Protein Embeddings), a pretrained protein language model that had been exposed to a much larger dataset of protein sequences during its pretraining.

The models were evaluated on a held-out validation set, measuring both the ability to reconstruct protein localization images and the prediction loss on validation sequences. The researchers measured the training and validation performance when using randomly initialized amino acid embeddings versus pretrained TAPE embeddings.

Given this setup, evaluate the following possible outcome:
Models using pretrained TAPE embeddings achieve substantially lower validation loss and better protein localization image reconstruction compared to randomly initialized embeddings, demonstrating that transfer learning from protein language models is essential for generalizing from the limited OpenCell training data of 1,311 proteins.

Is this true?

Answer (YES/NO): YES